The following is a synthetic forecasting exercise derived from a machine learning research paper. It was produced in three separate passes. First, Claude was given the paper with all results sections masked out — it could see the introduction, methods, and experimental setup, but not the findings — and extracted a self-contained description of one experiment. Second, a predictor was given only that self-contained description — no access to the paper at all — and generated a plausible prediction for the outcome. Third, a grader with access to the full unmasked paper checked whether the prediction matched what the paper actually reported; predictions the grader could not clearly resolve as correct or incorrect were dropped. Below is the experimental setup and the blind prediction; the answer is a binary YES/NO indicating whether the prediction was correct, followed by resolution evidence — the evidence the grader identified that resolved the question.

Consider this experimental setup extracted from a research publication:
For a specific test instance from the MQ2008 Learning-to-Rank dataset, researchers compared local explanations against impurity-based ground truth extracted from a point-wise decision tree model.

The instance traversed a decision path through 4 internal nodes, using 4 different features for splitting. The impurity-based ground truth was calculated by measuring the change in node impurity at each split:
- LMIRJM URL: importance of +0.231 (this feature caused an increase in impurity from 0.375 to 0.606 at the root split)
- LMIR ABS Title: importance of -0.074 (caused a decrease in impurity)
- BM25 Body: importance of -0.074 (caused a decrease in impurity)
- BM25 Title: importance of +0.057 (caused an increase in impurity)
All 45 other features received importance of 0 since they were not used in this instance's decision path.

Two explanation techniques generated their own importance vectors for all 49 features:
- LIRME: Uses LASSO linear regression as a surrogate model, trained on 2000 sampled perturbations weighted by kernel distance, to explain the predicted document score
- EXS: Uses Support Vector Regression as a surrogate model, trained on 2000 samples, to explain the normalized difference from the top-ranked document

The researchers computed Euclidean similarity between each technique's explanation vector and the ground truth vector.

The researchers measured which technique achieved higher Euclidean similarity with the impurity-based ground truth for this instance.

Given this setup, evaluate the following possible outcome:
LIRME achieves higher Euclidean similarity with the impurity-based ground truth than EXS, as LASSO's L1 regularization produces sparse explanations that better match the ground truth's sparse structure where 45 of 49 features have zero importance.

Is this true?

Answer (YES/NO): NO